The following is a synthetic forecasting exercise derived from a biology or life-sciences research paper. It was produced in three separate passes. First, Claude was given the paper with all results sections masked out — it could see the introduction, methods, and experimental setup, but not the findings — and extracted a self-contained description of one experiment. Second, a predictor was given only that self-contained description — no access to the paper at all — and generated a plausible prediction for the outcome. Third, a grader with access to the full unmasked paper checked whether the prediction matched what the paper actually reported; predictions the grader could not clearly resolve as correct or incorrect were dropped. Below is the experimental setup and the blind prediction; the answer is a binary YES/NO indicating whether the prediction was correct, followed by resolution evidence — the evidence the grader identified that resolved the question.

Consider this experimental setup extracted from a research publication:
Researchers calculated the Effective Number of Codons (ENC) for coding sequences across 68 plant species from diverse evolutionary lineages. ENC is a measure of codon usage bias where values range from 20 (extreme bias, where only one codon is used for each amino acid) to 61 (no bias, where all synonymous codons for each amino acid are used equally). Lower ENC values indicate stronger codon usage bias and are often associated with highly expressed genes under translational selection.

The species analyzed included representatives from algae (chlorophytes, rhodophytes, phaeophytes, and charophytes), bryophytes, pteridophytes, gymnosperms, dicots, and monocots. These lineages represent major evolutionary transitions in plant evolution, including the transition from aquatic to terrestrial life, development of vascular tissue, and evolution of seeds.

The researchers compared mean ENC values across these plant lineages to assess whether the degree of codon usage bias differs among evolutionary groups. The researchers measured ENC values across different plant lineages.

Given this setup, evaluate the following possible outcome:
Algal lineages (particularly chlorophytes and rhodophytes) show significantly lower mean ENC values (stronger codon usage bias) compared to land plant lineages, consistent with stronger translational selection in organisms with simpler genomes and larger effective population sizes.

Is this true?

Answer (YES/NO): NO